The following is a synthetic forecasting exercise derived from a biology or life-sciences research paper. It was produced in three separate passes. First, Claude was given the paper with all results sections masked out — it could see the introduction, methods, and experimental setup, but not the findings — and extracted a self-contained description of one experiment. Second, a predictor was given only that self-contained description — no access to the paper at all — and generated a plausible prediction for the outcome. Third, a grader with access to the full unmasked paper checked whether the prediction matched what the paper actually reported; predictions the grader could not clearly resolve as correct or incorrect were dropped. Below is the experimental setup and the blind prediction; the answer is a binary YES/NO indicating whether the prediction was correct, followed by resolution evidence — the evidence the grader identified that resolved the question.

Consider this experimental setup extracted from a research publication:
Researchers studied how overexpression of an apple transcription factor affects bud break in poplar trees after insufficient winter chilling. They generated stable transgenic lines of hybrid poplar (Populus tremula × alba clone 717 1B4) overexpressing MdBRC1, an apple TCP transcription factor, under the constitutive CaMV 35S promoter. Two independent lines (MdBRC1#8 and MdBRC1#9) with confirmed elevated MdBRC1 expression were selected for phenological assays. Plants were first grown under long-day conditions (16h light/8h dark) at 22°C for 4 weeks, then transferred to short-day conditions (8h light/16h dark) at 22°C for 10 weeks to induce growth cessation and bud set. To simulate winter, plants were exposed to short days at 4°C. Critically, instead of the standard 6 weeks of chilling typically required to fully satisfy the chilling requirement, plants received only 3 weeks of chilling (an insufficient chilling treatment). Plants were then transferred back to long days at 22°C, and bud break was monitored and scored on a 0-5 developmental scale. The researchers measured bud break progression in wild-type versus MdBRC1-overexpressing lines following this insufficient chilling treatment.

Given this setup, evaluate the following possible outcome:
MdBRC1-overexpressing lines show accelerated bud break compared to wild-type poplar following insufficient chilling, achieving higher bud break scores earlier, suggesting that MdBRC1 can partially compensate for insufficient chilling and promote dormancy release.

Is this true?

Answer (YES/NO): NO